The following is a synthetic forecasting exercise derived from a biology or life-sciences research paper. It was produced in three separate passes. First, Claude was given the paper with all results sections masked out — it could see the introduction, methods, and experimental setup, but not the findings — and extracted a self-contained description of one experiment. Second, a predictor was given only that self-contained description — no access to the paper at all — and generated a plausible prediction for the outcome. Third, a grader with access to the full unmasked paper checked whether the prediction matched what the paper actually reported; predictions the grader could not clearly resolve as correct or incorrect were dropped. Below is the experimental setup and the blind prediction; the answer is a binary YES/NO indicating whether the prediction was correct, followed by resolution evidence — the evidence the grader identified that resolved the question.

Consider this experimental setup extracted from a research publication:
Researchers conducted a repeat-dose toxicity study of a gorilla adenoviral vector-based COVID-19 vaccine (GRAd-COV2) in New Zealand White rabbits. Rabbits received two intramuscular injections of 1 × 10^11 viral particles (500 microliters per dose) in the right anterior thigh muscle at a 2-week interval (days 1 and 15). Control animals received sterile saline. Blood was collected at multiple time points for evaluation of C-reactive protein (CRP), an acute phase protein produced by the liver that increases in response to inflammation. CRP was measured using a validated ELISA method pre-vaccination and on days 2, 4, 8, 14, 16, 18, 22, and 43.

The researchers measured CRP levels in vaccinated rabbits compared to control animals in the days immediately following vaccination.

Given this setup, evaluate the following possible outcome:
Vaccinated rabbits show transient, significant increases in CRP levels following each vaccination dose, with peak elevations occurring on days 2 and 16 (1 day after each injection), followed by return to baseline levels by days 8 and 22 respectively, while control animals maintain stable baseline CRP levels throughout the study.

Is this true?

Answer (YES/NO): YES